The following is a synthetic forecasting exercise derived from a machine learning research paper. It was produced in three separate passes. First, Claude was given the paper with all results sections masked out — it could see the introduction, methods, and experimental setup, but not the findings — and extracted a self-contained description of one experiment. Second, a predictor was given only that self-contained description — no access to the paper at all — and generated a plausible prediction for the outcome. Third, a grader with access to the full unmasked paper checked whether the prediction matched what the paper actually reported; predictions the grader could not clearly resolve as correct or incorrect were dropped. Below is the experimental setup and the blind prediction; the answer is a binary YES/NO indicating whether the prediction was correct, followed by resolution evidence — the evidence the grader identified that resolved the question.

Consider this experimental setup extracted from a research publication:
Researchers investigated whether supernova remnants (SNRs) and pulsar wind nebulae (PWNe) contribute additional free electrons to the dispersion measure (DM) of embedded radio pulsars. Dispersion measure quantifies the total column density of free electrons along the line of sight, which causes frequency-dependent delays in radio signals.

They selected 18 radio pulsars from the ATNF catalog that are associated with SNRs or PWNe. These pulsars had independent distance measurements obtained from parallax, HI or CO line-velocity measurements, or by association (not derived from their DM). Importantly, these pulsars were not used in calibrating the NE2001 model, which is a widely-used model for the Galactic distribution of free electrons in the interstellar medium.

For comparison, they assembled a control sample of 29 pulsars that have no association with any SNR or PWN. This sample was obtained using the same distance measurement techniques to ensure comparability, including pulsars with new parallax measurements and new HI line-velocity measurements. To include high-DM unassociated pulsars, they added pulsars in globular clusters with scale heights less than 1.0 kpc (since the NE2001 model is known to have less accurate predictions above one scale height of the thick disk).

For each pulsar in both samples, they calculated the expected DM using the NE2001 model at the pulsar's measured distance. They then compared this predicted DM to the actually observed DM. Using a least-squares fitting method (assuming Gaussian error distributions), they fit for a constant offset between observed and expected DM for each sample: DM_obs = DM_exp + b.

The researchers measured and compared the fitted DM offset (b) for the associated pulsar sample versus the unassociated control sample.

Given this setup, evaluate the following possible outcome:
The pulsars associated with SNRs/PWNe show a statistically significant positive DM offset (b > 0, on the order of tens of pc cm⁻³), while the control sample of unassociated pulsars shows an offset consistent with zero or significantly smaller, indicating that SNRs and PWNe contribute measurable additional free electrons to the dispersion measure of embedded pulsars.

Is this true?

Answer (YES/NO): YES